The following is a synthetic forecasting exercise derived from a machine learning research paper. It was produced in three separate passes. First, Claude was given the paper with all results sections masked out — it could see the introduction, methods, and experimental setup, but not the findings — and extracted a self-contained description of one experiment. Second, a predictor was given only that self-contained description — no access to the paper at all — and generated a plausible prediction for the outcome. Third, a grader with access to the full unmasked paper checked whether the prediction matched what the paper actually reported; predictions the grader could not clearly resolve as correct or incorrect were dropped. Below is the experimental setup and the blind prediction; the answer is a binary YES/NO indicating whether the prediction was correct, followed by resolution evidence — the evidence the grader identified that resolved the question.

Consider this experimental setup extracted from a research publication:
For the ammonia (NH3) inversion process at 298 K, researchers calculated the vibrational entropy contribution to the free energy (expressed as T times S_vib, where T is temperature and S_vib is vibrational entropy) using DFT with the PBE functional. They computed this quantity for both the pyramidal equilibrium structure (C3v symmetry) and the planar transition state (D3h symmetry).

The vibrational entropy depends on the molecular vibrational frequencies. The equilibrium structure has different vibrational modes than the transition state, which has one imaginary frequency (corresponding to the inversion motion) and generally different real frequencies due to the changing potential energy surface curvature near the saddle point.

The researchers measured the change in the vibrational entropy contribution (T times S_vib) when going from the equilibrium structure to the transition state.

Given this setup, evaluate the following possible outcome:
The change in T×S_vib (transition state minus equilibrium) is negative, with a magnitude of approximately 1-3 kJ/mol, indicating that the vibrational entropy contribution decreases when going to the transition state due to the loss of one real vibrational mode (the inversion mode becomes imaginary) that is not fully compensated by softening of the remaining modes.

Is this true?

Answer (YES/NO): NO